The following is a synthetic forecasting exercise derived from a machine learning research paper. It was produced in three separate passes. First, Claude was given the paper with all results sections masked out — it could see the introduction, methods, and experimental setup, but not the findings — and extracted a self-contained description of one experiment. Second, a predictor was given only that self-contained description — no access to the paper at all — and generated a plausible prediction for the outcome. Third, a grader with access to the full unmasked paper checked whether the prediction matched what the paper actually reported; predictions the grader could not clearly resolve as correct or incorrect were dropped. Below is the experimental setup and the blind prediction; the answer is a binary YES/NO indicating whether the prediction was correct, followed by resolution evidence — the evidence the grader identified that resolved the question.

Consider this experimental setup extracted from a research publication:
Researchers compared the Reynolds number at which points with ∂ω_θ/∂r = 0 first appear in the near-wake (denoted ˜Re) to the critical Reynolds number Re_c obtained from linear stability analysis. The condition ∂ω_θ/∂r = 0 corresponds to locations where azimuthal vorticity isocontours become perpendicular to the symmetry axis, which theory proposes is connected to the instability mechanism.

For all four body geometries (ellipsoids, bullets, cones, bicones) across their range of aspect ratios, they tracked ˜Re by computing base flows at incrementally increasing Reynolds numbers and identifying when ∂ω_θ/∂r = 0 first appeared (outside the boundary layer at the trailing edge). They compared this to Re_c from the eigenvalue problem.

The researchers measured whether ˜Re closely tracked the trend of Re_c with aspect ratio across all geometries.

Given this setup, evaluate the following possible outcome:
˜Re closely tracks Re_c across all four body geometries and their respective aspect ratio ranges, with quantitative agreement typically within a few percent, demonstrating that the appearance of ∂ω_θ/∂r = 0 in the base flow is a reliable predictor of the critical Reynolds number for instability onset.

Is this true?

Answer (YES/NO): NO